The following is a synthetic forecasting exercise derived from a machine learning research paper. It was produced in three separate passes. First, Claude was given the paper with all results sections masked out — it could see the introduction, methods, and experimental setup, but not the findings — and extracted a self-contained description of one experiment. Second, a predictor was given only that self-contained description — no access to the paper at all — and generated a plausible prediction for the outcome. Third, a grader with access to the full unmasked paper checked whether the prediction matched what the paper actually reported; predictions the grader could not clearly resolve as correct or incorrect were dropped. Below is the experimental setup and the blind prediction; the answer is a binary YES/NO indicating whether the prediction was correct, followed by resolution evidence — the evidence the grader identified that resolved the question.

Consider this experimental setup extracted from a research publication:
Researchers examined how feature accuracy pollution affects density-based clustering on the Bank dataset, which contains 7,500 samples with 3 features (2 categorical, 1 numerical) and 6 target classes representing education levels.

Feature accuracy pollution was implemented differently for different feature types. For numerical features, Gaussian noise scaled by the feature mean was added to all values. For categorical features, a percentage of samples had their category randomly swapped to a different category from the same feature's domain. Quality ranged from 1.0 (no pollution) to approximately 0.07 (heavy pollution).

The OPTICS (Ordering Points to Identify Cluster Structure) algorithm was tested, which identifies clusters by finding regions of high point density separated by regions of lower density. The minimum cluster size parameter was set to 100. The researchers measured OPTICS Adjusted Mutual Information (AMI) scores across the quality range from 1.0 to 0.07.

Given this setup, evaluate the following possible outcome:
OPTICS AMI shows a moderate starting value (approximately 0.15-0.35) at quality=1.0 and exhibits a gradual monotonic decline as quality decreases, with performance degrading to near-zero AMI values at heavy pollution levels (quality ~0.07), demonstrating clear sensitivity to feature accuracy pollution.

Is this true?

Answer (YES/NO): NO